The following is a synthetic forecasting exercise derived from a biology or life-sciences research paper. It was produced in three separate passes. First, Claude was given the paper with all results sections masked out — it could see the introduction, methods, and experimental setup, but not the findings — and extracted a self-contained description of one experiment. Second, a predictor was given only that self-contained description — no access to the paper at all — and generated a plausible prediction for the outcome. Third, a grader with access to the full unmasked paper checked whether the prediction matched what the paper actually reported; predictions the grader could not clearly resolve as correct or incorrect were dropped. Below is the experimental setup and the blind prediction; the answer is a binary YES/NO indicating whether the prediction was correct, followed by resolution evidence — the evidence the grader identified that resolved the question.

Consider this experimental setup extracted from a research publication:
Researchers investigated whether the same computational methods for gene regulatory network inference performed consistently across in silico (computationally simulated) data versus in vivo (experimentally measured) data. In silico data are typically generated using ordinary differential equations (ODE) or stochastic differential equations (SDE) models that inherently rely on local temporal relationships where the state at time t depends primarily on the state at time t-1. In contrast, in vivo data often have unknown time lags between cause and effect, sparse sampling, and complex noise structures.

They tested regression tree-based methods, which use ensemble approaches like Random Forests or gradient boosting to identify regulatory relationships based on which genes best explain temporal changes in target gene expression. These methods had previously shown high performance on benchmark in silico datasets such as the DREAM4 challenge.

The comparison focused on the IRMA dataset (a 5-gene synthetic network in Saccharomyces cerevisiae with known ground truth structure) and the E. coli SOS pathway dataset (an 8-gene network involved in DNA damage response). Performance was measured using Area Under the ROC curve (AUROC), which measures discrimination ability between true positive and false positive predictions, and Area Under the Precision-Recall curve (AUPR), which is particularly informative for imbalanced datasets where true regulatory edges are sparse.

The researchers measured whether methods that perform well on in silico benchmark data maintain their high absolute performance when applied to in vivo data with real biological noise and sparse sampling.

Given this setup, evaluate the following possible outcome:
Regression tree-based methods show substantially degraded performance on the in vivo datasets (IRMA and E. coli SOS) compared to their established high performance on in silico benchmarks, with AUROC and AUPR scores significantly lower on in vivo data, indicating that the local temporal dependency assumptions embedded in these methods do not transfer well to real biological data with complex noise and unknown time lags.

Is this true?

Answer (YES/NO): YES